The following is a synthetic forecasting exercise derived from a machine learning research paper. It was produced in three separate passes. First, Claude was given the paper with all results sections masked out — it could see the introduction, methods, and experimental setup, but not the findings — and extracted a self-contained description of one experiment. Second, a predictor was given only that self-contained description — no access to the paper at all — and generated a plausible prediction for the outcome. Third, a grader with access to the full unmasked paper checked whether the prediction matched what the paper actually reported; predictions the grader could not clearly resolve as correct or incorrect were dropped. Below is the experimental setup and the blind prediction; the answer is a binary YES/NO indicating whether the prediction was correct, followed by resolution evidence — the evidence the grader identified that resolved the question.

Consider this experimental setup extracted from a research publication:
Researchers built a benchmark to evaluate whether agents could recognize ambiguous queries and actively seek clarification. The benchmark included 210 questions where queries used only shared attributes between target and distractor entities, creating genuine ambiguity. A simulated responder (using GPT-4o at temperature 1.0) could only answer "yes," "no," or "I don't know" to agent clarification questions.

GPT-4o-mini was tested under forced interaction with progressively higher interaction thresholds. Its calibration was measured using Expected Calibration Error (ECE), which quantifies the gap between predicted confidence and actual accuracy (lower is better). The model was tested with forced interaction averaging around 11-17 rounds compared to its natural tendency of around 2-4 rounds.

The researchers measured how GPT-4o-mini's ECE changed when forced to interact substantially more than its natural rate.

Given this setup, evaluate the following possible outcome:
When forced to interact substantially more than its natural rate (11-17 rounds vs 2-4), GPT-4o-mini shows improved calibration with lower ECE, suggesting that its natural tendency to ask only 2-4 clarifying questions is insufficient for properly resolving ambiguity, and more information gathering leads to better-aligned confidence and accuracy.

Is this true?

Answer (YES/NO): NO